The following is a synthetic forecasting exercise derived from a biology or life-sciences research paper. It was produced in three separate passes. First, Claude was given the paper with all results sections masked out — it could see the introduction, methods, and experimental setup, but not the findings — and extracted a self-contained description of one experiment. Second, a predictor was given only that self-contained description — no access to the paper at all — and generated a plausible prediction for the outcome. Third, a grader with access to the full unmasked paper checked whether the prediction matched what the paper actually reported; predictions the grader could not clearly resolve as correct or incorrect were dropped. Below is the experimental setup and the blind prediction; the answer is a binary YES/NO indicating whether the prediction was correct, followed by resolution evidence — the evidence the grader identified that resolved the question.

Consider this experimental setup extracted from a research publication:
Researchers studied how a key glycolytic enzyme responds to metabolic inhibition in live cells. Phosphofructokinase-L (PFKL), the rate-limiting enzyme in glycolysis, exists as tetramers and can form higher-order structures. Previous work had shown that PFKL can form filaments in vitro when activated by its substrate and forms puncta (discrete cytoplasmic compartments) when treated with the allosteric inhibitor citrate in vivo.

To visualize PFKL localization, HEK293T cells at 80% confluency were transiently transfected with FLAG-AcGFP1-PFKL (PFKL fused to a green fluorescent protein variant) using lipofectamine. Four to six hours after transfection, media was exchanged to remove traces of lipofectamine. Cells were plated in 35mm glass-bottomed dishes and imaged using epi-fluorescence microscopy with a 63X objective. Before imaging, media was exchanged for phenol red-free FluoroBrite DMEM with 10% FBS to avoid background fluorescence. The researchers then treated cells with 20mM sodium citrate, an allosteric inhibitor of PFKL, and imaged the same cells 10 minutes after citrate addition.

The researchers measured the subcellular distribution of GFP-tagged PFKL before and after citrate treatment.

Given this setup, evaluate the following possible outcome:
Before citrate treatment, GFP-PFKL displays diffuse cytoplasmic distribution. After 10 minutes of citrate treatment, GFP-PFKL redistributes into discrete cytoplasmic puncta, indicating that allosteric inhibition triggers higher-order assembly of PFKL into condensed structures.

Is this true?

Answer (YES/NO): YES